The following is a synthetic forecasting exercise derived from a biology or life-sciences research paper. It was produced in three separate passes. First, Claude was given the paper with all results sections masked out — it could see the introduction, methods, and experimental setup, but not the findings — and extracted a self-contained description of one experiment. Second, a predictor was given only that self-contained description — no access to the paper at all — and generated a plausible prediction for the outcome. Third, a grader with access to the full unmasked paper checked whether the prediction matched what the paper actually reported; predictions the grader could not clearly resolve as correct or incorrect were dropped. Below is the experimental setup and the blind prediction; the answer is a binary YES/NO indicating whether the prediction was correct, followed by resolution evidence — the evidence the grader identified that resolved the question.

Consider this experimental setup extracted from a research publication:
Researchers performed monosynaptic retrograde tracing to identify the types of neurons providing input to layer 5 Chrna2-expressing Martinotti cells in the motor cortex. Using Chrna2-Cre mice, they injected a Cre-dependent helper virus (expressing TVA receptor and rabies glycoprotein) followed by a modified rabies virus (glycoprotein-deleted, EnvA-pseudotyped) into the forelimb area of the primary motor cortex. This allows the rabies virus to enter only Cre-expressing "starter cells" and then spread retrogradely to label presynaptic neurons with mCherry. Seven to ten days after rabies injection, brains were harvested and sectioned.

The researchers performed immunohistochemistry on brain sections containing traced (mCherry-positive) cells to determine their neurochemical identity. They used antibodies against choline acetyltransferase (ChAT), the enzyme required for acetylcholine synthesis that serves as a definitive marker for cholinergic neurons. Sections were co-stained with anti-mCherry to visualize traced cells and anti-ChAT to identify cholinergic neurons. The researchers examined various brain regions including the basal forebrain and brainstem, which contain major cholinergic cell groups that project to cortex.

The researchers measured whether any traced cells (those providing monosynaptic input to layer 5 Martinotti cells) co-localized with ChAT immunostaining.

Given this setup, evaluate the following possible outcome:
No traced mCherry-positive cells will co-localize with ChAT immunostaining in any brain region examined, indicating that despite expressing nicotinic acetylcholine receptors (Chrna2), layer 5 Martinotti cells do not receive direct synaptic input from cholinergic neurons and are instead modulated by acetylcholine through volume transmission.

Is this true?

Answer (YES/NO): NO